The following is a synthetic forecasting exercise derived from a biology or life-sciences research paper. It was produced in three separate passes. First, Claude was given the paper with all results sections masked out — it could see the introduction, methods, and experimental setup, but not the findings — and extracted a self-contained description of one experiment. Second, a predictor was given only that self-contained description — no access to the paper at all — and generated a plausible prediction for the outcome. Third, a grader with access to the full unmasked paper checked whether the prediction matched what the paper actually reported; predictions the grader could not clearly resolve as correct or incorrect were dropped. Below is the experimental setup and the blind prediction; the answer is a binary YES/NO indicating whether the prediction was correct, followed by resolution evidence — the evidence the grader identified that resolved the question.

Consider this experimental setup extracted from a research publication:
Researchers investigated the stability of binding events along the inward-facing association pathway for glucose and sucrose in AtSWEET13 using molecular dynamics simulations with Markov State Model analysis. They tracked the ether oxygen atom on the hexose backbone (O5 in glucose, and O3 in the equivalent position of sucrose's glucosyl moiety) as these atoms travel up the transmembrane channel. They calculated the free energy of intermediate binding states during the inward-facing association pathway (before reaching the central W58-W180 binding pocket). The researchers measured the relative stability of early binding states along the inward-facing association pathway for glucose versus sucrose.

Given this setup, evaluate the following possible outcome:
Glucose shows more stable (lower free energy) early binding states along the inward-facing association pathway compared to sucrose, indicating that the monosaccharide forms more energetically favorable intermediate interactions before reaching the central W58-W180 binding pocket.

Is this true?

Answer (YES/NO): NO